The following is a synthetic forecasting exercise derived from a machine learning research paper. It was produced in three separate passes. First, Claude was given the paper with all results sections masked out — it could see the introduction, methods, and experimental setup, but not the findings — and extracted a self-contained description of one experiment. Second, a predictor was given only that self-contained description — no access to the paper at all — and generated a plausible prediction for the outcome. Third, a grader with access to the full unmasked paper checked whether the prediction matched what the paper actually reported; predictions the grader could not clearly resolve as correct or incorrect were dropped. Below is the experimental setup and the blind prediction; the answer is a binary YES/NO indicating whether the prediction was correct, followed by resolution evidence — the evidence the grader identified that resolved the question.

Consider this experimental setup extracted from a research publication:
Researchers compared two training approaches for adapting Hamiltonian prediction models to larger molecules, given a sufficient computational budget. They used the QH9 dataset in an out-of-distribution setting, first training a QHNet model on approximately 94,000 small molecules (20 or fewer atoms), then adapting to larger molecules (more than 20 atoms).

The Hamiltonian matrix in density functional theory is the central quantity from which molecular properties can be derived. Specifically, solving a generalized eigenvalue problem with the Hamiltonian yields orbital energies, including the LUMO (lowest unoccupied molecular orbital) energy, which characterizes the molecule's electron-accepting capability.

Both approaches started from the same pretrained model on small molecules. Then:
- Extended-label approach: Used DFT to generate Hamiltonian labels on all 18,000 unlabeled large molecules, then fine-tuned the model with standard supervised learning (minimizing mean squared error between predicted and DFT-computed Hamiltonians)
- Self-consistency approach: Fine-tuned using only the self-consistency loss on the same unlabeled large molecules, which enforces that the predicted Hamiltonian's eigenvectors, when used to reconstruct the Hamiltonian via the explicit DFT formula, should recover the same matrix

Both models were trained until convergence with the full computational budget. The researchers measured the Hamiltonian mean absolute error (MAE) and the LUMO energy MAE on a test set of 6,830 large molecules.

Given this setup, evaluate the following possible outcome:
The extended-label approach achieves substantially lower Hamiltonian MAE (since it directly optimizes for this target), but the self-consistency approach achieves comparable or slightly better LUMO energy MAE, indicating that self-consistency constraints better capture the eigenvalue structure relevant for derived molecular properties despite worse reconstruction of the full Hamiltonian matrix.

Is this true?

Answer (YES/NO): NO